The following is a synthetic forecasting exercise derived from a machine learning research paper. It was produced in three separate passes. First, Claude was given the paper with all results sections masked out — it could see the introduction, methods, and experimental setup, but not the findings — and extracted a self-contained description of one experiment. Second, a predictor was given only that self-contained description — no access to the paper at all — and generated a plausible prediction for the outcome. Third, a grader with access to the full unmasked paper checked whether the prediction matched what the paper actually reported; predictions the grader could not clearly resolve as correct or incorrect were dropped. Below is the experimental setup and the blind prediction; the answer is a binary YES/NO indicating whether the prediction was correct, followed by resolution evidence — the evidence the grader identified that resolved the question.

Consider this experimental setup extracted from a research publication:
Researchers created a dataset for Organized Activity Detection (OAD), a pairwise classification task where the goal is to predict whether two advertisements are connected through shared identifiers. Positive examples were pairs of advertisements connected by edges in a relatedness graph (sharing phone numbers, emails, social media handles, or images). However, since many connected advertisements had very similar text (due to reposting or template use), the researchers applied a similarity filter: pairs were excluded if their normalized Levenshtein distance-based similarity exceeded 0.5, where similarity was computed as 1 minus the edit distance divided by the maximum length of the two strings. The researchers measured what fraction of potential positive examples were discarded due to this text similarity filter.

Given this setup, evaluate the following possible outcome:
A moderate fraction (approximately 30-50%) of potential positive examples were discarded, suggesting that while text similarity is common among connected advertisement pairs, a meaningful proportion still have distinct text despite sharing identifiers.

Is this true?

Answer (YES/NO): YES